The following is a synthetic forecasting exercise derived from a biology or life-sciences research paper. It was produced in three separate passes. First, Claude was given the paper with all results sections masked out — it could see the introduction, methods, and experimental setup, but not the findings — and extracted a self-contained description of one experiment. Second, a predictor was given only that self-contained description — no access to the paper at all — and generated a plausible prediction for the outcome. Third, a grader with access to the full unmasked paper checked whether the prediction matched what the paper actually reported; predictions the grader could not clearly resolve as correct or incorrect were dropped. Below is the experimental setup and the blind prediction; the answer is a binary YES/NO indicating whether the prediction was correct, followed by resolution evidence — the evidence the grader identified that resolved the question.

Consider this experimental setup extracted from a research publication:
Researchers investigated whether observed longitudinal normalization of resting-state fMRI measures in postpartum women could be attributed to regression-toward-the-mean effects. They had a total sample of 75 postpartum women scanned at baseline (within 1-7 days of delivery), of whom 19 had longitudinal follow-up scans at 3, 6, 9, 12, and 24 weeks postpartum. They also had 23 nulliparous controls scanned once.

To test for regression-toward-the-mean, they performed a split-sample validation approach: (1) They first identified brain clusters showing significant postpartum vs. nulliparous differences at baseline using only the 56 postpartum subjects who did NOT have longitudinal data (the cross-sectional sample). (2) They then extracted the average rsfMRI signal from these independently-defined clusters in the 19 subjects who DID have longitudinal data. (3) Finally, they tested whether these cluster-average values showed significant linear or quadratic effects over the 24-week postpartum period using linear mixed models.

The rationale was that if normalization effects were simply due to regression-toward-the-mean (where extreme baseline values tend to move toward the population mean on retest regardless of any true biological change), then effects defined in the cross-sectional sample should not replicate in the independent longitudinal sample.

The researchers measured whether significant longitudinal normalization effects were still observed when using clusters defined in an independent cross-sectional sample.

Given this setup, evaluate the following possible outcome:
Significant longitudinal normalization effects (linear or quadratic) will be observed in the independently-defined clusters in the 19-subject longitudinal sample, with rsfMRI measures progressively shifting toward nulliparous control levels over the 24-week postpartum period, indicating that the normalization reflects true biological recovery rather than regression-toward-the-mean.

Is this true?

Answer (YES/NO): YES